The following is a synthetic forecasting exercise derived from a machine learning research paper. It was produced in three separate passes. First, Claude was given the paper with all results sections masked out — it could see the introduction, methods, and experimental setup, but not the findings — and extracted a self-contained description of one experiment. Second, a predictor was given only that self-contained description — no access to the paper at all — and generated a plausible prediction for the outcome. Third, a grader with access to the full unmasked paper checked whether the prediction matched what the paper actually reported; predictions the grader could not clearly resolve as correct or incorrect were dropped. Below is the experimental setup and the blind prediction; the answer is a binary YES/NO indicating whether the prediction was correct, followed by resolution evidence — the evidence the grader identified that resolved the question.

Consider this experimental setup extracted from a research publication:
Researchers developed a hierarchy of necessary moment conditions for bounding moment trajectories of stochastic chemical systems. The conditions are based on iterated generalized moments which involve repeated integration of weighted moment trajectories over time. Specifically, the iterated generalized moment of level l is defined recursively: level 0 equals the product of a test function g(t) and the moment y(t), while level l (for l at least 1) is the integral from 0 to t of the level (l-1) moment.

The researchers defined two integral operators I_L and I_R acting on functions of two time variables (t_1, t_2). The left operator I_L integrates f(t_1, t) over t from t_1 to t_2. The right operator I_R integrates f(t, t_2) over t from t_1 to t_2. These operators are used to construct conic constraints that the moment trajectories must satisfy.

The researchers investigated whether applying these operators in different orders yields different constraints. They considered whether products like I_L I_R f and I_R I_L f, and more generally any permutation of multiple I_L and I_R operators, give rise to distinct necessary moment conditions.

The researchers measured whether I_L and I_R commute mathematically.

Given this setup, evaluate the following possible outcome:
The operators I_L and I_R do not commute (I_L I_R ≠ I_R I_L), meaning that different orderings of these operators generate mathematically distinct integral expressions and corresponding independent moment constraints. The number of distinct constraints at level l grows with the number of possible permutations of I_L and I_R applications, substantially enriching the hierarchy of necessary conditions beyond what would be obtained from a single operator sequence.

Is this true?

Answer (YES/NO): NO